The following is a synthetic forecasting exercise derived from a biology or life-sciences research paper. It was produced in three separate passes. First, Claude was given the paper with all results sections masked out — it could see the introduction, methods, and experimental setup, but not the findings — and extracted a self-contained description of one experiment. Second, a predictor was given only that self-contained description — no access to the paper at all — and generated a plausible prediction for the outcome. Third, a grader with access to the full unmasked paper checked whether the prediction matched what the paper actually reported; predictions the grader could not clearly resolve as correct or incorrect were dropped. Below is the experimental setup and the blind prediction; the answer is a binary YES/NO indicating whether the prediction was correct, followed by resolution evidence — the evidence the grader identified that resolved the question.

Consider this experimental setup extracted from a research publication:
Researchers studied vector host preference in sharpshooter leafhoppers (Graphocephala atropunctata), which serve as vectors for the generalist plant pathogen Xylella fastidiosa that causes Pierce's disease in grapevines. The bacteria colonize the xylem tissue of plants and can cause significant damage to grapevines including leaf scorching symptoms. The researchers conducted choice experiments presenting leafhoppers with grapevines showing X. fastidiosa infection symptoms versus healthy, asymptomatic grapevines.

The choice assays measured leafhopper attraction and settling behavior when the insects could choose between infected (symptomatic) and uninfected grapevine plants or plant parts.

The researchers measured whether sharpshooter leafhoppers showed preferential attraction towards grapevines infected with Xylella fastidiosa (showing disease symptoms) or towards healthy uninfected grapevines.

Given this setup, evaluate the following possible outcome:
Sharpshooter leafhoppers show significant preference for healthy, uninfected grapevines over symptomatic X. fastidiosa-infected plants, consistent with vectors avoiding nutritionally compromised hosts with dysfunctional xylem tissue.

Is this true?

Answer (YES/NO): YES